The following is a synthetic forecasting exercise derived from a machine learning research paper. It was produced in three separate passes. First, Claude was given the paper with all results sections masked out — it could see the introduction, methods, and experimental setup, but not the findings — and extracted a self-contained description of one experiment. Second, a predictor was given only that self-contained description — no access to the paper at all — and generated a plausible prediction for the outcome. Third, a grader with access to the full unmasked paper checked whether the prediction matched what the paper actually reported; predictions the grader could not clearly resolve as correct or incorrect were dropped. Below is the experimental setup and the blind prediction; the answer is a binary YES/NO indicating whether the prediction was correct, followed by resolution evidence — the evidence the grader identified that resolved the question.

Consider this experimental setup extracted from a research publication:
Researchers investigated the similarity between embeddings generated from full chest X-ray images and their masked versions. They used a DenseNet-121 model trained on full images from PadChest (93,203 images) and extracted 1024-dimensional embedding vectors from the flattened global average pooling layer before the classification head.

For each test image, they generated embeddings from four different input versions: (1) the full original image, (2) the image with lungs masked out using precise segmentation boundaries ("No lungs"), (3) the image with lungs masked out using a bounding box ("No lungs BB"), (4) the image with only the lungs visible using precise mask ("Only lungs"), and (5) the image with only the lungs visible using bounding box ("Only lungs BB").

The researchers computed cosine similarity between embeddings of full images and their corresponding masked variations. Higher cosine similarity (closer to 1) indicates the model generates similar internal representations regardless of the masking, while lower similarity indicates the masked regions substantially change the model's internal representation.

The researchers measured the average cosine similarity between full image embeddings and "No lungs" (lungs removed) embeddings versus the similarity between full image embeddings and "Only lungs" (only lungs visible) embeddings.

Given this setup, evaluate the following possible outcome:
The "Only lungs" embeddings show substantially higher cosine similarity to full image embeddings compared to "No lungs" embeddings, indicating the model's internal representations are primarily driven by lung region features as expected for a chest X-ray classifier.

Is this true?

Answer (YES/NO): NO